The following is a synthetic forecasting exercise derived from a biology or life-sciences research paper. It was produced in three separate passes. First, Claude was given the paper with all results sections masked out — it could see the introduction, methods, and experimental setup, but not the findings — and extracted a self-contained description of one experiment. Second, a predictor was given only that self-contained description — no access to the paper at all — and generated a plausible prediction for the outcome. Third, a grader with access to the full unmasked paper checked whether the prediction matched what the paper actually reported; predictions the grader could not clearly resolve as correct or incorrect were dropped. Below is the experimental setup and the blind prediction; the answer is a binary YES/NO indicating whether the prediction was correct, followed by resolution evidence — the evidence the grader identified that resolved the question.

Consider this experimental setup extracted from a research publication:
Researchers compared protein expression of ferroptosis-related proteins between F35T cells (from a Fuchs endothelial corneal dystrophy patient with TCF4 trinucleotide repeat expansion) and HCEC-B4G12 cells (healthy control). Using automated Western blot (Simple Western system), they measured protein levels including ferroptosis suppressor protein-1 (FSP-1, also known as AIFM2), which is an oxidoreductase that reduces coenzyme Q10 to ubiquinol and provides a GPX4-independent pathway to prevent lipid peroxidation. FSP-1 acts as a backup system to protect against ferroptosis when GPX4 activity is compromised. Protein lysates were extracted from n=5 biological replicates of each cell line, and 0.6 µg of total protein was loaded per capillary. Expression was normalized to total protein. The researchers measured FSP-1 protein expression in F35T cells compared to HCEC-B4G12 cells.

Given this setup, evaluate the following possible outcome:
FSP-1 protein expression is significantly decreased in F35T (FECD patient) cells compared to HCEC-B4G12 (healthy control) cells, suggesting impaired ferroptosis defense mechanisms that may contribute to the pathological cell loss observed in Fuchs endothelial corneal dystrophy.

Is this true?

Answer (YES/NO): NO